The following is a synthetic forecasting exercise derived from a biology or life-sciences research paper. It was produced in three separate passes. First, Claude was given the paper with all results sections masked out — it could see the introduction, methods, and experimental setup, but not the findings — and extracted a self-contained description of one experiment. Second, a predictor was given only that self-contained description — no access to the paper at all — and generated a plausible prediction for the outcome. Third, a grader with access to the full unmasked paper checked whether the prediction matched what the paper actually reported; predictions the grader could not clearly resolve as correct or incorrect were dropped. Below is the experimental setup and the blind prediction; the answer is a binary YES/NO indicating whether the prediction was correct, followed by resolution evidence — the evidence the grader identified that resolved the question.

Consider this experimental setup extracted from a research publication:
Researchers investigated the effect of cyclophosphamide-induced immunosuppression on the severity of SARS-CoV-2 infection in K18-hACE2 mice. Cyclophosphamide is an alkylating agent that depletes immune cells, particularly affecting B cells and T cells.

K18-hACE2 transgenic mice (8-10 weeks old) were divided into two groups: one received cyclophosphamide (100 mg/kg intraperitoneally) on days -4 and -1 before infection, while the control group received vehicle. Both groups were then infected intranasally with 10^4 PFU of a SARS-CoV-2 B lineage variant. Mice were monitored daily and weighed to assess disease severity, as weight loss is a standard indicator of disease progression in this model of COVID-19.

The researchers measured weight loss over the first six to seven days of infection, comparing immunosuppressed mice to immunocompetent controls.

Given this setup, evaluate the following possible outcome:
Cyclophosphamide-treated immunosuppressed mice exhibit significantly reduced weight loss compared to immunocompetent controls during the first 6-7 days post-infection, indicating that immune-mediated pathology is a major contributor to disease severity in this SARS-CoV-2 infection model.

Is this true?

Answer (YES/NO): NO